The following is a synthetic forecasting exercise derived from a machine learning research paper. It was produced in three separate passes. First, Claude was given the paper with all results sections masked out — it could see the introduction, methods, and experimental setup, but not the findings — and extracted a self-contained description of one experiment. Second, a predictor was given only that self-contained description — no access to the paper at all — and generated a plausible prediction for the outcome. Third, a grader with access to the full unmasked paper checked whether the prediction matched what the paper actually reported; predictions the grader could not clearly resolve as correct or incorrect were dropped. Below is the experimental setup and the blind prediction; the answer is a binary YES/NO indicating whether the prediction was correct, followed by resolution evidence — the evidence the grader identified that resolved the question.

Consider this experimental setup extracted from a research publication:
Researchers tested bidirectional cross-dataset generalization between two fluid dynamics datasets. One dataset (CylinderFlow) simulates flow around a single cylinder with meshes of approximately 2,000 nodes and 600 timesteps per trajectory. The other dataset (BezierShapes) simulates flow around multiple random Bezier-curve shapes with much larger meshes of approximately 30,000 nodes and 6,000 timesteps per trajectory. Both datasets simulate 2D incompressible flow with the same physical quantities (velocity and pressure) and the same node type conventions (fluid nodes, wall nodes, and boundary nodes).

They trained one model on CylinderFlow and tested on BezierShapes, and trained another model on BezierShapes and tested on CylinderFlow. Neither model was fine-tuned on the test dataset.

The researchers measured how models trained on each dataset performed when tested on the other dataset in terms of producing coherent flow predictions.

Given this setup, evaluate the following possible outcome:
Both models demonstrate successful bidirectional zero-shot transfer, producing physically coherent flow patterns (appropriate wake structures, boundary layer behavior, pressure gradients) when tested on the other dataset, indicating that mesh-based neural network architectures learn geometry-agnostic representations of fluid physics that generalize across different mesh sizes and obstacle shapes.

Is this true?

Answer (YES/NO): YES